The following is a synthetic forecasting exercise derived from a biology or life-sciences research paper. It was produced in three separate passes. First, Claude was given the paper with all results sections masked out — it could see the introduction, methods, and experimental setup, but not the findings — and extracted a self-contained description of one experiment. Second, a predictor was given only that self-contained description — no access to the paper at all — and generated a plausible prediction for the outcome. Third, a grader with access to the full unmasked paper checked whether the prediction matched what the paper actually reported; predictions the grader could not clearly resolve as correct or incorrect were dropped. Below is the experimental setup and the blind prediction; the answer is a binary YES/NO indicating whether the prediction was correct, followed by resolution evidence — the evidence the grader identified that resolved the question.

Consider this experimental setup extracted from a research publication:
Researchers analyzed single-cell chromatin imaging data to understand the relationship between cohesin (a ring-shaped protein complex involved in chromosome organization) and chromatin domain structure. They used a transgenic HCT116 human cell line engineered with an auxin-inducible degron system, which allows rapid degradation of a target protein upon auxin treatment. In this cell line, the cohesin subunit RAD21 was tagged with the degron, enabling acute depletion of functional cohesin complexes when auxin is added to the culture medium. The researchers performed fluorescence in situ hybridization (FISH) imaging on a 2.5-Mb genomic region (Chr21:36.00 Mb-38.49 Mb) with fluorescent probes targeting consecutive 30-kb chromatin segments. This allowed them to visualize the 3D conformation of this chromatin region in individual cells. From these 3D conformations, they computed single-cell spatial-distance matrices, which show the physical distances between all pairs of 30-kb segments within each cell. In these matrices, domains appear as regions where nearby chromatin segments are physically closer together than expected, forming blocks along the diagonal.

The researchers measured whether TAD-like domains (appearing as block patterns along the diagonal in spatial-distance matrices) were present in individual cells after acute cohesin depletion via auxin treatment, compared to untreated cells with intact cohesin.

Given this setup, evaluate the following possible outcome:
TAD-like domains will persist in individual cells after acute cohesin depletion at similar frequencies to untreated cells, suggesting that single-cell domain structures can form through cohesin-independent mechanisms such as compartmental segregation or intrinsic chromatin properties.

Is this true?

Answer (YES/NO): YES